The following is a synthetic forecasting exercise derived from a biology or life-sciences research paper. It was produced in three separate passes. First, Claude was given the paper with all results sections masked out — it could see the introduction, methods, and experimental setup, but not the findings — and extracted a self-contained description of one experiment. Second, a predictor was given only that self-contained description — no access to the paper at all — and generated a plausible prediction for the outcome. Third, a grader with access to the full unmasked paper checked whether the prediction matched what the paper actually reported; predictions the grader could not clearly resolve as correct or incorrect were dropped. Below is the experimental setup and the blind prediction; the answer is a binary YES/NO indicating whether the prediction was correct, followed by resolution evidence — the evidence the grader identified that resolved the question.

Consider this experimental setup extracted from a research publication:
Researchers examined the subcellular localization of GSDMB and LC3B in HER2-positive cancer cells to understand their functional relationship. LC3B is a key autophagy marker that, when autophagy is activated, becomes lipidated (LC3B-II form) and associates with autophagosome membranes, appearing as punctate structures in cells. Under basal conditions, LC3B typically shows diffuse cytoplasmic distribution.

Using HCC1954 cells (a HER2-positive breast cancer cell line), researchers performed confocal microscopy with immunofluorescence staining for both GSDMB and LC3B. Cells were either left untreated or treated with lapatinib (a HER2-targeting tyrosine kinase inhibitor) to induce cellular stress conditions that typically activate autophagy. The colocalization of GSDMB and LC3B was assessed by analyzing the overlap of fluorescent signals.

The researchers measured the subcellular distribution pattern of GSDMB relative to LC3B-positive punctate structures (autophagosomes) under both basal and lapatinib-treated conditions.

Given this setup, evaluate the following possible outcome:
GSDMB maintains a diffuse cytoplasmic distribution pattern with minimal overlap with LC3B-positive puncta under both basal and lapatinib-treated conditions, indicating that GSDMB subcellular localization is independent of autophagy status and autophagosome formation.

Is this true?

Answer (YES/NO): NO